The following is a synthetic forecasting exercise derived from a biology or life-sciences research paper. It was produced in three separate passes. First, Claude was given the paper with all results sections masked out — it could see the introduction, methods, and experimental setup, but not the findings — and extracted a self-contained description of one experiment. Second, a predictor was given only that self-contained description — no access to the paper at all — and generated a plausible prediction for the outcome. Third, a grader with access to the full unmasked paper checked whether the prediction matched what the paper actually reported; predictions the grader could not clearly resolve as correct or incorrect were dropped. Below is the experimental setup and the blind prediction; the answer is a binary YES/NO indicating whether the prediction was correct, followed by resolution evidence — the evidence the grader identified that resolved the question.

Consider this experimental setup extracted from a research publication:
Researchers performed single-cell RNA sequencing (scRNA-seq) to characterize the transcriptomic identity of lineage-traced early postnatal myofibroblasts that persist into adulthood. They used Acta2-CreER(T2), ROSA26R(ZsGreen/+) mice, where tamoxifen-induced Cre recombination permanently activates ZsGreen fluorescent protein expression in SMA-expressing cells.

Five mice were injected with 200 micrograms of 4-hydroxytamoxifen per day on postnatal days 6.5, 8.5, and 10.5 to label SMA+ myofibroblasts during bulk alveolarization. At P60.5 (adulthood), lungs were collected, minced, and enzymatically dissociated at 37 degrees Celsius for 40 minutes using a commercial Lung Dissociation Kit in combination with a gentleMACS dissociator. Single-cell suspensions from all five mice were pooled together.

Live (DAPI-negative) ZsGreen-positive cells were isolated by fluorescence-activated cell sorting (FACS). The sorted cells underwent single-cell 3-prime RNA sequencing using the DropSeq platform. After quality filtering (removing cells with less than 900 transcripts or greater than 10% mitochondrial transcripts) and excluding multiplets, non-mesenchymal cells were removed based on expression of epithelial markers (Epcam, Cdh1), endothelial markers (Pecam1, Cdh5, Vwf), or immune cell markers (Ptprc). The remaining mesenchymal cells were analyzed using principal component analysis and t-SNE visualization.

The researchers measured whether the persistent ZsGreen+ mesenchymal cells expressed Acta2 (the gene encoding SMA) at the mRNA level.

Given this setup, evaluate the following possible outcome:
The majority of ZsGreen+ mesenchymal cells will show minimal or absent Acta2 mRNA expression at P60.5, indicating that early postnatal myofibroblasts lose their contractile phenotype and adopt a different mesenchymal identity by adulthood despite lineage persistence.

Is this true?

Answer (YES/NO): YES